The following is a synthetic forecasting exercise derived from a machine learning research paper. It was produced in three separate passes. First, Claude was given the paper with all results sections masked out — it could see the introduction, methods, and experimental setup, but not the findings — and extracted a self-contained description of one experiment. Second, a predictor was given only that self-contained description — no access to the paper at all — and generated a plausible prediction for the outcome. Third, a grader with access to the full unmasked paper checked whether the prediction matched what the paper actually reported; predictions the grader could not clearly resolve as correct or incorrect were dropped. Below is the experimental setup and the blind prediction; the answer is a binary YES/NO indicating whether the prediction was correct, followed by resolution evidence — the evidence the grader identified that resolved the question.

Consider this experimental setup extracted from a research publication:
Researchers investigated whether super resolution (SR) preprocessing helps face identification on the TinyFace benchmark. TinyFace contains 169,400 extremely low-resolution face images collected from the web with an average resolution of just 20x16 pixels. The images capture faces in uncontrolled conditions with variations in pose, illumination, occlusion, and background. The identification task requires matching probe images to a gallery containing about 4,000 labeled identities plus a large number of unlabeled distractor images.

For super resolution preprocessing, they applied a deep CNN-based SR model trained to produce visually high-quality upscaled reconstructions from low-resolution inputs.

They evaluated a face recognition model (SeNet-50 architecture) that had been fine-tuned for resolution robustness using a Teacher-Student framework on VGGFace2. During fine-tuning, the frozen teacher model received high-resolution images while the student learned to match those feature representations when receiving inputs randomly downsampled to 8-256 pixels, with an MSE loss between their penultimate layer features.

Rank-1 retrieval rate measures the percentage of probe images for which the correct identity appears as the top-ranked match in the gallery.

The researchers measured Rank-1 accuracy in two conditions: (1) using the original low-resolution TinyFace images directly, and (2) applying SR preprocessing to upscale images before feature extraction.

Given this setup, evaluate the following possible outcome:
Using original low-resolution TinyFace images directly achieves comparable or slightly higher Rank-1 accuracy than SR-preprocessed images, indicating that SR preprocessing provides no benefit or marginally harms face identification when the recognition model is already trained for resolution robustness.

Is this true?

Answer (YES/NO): NO